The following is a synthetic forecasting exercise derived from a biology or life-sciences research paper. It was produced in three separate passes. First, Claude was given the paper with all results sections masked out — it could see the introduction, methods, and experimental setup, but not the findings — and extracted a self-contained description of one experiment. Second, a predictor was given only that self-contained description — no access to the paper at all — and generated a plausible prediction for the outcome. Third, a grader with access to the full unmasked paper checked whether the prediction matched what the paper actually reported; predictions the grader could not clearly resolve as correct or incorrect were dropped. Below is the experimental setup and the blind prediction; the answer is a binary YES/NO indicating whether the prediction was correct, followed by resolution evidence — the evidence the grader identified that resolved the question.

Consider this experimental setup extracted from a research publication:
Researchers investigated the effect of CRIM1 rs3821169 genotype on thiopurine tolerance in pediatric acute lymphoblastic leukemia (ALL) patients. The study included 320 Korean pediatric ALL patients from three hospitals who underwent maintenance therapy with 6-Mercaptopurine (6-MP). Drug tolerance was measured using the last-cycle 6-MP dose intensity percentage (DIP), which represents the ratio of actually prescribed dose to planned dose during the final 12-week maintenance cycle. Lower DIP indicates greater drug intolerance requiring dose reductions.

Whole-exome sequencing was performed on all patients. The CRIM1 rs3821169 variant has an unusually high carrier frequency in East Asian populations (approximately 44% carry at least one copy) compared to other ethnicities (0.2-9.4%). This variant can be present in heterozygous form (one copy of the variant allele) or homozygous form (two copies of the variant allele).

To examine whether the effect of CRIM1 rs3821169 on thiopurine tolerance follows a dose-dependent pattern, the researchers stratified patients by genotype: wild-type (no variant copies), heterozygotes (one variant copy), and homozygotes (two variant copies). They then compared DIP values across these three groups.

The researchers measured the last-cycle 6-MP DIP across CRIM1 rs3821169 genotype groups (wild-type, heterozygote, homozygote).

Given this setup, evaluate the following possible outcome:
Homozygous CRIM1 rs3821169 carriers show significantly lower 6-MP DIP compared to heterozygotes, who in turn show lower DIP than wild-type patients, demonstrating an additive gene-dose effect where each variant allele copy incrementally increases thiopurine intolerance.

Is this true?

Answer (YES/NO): NO